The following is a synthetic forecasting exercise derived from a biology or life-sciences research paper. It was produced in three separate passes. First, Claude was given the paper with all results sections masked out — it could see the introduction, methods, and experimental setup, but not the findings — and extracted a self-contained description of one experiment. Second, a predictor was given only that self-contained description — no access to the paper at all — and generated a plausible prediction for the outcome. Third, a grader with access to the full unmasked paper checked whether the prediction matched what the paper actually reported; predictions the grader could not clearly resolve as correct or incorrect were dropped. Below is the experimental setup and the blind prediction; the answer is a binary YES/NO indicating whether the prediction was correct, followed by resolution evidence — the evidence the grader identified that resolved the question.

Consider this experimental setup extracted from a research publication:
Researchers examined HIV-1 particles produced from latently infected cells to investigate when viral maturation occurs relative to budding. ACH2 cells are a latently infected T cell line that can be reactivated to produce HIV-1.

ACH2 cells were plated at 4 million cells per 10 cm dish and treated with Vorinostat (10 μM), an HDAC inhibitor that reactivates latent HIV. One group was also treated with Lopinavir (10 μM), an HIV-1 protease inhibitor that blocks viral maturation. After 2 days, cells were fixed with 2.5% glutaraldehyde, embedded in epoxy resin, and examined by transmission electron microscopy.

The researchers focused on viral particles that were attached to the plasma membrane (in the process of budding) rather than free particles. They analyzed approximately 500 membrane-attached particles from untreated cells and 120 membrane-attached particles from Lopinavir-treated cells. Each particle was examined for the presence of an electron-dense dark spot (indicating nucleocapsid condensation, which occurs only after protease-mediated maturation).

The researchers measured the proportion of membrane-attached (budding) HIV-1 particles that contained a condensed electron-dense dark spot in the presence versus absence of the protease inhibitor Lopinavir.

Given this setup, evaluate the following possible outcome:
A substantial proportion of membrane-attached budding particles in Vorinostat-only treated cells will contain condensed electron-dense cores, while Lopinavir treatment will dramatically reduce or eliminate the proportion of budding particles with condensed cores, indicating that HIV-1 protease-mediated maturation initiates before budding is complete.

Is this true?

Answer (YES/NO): YES